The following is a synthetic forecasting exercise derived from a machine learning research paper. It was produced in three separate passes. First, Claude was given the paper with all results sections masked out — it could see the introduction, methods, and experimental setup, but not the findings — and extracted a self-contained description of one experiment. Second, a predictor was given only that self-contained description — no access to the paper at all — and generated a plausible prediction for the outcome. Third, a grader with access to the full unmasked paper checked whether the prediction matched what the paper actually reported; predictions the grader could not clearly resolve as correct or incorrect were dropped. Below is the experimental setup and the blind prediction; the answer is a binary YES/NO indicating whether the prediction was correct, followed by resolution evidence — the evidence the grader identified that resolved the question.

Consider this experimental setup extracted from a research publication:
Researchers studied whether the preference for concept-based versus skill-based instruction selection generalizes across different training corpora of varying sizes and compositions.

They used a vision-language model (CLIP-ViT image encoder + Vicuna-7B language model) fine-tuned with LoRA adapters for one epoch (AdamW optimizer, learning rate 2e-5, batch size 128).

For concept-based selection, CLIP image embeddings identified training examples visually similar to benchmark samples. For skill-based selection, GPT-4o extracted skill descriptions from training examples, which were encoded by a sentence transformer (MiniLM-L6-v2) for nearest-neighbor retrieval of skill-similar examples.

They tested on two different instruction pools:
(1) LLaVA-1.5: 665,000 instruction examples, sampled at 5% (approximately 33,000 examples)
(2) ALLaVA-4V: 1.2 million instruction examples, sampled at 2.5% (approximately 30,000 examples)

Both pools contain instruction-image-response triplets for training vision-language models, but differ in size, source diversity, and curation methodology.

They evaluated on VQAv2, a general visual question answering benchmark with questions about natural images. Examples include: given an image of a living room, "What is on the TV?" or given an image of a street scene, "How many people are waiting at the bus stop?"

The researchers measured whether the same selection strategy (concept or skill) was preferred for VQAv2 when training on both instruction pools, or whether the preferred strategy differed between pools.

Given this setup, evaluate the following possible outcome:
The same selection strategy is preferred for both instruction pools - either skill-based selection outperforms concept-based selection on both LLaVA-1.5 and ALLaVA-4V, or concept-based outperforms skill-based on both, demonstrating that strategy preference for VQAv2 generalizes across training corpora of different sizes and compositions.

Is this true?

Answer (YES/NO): YES